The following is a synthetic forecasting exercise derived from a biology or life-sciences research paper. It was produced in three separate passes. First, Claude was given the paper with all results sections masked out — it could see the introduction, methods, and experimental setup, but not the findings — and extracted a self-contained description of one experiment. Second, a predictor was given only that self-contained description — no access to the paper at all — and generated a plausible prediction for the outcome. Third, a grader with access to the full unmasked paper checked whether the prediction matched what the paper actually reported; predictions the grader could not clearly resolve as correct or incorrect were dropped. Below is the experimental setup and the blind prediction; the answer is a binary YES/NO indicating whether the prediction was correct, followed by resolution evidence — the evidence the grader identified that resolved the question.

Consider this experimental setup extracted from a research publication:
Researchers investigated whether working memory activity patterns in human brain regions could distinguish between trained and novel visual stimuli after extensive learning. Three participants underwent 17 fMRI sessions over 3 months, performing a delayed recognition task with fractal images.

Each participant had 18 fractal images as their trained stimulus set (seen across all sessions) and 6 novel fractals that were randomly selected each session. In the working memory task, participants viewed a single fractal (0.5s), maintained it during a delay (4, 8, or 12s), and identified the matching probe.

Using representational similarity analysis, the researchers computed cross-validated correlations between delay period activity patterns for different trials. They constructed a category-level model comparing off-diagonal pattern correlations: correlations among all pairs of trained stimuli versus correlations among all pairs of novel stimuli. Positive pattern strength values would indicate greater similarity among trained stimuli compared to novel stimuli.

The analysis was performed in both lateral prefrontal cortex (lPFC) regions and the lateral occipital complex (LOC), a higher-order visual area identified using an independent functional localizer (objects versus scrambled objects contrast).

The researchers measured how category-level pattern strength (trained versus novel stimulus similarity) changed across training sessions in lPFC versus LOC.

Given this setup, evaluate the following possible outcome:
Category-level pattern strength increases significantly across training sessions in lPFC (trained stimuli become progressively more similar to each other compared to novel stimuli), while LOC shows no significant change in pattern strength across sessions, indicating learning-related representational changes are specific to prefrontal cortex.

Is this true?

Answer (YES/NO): NO